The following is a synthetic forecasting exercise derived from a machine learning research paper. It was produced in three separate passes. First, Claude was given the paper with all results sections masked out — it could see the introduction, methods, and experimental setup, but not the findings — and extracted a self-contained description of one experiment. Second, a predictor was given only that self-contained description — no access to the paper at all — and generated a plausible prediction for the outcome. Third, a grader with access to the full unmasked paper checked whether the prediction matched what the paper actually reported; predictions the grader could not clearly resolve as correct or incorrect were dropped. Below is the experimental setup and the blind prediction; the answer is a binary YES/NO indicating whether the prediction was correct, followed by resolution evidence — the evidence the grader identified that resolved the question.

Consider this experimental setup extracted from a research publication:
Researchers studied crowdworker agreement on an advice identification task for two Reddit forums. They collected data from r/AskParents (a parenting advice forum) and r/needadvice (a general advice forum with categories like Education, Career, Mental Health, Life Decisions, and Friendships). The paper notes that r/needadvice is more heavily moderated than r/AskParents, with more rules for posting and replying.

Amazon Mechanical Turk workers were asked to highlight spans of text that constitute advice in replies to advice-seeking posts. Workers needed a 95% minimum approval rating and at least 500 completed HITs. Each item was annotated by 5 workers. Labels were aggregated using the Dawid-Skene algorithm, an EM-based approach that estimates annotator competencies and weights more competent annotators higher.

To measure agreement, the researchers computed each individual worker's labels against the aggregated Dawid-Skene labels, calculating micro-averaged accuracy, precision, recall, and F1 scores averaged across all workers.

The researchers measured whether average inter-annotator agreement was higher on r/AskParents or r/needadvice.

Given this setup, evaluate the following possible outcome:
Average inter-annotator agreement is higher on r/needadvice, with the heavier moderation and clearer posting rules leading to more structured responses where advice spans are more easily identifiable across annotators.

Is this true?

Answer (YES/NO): YES